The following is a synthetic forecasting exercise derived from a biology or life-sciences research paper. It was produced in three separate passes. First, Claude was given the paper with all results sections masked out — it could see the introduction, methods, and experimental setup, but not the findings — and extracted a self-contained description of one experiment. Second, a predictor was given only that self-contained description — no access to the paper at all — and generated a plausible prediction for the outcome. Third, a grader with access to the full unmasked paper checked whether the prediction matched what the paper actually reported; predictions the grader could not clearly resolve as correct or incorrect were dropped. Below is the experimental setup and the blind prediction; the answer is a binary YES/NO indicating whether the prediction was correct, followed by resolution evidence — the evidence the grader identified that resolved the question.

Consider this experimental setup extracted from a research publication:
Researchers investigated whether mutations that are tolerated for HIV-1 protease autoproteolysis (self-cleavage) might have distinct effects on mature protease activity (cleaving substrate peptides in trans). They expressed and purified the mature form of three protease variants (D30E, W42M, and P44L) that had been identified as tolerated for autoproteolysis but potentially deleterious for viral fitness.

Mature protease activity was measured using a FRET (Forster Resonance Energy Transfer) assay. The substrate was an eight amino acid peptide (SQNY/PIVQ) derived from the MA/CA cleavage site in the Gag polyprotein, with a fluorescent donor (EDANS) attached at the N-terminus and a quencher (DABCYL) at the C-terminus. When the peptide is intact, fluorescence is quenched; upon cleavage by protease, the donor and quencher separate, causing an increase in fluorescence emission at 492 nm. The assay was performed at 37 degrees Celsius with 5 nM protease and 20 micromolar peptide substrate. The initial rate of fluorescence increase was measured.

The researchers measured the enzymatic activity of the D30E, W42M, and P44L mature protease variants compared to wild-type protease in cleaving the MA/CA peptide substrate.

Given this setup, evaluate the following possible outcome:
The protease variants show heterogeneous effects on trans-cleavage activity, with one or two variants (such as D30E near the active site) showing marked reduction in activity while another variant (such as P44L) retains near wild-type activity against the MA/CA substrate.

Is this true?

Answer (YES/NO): NO